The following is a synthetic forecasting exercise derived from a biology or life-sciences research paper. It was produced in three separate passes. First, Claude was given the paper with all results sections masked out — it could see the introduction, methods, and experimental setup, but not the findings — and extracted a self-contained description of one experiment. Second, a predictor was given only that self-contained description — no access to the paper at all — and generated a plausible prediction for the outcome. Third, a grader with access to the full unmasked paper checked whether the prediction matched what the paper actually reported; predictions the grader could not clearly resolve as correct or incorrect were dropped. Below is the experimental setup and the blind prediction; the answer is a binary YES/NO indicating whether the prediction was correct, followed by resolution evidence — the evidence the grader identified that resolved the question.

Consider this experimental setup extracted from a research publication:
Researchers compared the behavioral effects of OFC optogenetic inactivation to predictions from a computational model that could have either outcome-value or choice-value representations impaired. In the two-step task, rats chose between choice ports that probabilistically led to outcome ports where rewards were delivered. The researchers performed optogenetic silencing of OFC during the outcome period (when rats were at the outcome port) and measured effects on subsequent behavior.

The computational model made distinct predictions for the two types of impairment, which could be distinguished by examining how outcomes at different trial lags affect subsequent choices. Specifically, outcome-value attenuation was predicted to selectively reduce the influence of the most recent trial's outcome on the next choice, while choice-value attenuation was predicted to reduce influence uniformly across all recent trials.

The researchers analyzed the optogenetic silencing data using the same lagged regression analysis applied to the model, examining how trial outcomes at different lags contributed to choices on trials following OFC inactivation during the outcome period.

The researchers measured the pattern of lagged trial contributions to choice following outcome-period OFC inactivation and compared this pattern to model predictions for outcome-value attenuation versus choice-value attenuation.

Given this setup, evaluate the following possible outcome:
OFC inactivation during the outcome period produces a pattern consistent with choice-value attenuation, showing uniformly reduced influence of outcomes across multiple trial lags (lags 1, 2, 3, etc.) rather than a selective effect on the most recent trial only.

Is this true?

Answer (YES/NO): NO